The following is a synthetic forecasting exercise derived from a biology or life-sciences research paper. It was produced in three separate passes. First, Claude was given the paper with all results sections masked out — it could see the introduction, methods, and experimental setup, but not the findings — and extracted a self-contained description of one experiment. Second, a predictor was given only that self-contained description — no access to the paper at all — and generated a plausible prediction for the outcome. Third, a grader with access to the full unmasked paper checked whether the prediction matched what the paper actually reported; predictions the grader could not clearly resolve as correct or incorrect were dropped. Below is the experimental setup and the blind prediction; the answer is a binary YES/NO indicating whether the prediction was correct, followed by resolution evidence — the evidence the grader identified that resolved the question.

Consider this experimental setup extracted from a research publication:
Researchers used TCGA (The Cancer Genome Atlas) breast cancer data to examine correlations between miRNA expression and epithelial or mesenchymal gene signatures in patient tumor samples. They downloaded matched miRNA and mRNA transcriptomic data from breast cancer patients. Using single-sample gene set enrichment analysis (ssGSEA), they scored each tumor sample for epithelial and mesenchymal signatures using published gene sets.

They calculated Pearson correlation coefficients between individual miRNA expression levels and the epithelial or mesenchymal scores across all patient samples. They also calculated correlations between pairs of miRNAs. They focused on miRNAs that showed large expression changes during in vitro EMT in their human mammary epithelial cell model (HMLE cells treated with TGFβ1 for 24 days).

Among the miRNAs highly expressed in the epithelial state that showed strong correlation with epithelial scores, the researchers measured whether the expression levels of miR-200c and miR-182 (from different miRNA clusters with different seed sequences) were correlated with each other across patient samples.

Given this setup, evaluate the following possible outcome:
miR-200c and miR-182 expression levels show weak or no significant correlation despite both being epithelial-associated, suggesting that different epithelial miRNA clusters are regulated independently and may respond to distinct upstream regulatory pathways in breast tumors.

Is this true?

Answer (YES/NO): NO